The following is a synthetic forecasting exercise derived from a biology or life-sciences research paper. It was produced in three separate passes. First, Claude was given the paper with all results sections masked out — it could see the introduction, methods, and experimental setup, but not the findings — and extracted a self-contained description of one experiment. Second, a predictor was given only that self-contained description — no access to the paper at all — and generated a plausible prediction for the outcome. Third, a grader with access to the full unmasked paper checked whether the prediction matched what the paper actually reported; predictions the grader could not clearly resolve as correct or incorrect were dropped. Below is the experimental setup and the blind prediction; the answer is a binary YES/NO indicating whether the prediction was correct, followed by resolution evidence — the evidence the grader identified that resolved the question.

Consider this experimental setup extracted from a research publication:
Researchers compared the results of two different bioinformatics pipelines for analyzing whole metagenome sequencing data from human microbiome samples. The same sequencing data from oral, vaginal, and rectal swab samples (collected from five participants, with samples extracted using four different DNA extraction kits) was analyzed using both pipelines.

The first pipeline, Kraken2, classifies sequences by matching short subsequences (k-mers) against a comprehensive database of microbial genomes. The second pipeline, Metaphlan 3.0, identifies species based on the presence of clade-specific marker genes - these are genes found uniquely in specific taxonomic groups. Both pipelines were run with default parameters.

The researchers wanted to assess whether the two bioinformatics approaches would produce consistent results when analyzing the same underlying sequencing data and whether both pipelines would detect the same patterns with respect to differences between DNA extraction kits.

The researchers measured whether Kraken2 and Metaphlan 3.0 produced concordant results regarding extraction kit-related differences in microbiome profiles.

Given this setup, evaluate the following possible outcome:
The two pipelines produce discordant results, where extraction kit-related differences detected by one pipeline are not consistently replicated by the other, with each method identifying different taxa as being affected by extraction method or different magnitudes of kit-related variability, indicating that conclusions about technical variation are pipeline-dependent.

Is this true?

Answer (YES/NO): NO